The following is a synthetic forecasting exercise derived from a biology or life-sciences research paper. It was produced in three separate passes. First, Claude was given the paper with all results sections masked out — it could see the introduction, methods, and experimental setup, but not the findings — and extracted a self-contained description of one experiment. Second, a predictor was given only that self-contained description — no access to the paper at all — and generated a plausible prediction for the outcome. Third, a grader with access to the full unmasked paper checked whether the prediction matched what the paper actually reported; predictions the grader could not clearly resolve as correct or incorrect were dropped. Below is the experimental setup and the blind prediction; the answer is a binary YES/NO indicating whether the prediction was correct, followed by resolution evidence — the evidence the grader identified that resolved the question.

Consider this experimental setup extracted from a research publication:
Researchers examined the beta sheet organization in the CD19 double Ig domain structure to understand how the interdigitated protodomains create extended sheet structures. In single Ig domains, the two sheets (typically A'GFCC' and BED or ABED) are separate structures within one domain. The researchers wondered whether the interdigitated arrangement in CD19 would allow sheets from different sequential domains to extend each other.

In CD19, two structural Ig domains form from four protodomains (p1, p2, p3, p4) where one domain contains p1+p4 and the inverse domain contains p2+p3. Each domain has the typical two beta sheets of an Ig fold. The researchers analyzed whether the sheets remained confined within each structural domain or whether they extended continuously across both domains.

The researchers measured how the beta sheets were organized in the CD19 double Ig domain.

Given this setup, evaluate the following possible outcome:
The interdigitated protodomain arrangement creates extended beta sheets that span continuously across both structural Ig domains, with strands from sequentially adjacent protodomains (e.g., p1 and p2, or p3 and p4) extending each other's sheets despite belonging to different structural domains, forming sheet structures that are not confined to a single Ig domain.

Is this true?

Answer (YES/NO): YES